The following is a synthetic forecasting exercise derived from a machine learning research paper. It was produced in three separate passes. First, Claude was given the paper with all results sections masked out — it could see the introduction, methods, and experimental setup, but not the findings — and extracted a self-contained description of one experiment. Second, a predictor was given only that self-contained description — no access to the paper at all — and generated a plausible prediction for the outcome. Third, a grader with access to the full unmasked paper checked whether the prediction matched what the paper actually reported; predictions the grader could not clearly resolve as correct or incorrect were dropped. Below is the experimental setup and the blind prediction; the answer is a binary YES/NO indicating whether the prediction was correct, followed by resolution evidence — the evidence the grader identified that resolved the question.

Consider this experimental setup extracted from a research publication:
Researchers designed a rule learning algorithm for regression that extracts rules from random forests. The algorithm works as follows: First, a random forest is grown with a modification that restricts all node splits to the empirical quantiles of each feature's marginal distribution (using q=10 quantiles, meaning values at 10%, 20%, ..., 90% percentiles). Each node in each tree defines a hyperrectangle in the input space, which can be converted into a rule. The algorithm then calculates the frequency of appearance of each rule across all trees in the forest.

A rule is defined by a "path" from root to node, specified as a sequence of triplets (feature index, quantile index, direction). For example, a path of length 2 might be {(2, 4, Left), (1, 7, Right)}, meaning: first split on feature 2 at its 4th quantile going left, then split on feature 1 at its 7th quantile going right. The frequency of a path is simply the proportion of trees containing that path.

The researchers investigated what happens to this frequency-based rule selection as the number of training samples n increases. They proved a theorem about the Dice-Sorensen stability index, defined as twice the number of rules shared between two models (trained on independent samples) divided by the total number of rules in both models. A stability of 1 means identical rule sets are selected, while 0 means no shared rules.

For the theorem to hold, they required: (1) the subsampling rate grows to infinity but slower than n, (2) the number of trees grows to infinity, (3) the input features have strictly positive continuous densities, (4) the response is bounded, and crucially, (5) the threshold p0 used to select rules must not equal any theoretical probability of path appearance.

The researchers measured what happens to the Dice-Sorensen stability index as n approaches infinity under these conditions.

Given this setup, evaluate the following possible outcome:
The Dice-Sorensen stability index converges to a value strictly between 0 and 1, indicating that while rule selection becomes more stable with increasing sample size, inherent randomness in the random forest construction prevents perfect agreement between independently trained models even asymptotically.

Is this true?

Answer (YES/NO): NO